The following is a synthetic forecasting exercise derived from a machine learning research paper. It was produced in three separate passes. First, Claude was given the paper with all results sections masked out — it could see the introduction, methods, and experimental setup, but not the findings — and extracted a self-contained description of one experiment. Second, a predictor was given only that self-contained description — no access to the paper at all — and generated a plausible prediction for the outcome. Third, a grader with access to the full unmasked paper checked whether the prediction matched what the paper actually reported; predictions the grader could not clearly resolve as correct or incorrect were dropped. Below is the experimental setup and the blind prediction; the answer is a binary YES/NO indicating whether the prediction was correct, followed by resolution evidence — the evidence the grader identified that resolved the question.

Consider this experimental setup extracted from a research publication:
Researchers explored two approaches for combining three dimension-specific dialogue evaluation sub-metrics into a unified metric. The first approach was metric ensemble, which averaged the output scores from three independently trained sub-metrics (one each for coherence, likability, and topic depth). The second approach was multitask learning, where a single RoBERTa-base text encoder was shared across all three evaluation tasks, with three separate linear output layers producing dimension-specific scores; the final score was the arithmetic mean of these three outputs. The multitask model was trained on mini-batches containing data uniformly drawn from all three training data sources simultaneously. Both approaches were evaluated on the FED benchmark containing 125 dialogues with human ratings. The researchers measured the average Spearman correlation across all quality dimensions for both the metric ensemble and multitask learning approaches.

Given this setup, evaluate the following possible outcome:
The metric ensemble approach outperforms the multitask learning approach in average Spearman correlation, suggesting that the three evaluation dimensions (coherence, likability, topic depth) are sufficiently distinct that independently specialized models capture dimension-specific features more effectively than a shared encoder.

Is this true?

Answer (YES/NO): NO